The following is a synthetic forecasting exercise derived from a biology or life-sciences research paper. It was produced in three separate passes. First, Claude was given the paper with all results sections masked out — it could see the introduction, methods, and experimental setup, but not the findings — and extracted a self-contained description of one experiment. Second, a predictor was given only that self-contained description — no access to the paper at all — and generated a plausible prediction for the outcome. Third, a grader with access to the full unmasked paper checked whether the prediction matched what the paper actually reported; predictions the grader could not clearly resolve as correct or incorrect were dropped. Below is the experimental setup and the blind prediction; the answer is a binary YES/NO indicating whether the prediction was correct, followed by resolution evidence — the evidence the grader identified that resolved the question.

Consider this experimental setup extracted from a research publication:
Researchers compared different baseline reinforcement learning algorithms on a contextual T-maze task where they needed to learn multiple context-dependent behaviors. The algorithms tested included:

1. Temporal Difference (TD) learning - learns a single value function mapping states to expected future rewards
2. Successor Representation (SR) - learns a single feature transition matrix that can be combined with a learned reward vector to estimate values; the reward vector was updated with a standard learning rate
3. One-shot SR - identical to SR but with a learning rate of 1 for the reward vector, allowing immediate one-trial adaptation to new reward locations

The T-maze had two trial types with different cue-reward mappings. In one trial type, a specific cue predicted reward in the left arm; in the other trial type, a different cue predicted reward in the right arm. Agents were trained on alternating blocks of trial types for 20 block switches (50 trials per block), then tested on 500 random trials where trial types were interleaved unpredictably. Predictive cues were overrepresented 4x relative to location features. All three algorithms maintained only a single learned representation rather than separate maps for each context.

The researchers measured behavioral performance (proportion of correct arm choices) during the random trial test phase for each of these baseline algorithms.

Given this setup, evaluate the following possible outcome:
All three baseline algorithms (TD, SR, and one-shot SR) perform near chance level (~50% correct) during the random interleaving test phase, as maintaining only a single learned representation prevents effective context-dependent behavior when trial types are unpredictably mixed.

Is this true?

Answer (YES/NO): YES